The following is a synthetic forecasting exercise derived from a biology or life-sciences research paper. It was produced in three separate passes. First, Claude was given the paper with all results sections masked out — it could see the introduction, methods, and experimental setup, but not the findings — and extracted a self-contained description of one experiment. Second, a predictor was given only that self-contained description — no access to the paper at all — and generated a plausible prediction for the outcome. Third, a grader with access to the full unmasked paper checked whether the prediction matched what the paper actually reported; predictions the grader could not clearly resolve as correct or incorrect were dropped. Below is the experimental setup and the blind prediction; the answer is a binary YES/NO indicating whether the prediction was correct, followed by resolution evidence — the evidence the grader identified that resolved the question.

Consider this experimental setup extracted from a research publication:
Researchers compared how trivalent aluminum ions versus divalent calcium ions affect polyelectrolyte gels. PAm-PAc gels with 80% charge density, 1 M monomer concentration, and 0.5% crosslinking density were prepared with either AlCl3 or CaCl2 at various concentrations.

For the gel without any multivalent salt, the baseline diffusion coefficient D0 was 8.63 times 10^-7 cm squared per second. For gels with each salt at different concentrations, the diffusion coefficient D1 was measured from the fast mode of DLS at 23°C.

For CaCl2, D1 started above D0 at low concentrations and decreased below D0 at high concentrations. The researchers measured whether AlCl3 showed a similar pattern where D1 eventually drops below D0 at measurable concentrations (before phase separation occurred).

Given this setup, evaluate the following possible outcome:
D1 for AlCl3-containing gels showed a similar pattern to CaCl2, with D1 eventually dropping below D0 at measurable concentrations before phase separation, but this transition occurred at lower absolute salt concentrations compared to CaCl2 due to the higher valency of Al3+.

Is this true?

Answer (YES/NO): NO